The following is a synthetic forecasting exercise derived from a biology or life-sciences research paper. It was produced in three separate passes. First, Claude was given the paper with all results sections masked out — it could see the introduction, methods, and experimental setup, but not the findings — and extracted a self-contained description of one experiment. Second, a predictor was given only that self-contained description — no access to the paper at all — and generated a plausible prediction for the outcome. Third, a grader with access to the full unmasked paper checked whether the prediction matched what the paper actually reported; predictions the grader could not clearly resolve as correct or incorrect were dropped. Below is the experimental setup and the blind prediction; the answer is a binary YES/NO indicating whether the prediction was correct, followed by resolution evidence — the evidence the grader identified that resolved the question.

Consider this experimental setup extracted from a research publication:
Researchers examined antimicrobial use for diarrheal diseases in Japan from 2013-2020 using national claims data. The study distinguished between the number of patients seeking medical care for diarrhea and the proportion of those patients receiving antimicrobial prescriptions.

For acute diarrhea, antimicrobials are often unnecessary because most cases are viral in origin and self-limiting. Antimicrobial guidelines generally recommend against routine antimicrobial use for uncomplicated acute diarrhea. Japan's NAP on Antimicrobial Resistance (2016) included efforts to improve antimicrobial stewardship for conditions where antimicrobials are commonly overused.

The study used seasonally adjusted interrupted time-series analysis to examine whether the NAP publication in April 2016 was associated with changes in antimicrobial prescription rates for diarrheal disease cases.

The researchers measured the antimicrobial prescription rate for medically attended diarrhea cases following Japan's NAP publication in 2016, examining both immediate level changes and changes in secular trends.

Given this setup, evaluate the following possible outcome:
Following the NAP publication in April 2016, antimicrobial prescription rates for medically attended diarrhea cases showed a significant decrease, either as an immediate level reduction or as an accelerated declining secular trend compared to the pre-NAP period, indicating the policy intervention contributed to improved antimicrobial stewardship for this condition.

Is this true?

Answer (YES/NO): YES